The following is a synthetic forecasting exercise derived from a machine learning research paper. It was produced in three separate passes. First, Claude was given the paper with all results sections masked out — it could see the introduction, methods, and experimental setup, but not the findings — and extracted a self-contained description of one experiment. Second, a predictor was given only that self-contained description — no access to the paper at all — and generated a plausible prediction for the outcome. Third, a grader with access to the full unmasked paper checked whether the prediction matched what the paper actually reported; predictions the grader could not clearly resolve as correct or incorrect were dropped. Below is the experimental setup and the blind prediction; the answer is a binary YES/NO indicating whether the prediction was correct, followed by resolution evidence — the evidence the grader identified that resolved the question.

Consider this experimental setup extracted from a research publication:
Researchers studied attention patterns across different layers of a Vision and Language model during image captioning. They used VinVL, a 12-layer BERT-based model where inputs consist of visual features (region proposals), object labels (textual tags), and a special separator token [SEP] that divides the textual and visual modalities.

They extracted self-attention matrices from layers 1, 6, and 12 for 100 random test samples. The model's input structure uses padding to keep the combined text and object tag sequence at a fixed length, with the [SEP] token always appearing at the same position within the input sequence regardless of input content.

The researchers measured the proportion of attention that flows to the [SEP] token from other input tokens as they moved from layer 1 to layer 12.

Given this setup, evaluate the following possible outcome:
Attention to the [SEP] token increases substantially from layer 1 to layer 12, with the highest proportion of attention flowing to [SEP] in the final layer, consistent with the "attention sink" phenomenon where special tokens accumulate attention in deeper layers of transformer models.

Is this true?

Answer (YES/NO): YES